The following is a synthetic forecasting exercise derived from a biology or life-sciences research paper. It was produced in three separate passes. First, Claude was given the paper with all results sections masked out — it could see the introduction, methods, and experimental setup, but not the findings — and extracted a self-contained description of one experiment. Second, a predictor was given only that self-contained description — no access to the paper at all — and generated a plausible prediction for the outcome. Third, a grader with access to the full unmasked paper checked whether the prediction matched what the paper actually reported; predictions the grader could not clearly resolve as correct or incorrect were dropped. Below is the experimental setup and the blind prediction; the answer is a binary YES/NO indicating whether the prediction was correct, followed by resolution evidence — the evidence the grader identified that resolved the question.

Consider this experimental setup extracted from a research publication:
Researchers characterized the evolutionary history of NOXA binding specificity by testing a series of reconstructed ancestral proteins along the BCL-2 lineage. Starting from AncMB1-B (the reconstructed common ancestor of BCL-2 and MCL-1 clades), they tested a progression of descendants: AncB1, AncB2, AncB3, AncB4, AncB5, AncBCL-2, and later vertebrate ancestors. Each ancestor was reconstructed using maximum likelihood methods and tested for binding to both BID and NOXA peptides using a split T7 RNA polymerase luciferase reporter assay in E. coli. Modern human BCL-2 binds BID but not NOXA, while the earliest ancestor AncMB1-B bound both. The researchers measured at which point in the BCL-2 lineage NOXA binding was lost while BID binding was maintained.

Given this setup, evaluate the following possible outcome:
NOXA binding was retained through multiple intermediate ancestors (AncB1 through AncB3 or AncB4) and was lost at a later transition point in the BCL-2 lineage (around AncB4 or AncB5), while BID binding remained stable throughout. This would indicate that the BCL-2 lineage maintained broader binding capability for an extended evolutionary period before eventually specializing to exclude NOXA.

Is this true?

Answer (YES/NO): YES